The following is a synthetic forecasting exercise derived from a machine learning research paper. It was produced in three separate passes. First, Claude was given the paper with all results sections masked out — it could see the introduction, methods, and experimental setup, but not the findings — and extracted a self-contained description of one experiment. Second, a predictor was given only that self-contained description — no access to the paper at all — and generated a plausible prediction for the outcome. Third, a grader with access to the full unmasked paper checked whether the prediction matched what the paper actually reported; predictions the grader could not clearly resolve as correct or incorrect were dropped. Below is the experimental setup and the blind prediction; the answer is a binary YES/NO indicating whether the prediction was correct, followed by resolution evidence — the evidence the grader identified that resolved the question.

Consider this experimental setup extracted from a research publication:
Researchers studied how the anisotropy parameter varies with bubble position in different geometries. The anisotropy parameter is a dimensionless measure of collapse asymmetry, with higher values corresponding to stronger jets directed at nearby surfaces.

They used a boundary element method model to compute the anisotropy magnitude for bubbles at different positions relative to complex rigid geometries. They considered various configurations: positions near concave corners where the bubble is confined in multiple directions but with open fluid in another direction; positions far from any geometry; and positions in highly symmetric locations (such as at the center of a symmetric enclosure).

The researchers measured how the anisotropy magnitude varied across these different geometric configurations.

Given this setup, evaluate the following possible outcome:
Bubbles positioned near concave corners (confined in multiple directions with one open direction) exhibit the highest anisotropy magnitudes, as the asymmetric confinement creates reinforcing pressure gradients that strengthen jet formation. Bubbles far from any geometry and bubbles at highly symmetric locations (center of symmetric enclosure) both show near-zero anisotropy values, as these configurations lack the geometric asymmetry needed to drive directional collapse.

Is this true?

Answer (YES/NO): YES